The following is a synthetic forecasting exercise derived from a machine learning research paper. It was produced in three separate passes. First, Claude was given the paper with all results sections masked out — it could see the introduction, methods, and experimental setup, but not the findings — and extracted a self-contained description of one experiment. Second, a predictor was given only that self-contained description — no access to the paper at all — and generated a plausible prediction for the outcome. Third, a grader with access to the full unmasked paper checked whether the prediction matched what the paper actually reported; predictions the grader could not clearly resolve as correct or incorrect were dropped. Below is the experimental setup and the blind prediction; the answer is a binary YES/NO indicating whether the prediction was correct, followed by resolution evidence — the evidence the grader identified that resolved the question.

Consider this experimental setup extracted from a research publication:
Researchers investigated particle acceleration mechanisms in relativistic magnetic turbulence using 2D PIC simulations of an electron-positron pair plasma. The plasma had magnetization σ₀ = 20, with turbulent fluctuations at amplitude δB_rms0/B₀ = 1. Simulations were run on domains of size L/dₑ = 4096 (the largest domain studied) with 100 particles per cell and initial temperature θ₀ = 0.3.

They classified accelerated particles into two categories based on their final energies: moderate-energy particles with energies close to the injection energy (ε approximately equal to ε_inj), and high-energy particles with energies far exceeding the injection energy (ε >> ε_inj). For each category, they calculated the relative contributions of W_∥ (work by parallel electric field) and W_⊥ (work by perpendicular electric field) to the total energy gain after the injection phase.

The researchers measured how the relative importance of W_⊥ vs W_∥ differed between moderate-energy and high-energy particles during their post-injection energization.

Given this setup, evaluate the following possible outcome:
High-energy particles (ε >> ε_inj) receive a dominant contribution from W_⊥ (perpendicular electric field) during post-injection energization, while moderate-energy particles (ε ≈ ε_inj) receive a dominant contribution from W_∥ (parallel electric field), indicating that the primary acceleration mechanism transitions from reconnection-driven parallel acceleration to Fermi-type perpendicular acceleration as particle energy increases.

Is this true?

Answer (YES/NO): NO